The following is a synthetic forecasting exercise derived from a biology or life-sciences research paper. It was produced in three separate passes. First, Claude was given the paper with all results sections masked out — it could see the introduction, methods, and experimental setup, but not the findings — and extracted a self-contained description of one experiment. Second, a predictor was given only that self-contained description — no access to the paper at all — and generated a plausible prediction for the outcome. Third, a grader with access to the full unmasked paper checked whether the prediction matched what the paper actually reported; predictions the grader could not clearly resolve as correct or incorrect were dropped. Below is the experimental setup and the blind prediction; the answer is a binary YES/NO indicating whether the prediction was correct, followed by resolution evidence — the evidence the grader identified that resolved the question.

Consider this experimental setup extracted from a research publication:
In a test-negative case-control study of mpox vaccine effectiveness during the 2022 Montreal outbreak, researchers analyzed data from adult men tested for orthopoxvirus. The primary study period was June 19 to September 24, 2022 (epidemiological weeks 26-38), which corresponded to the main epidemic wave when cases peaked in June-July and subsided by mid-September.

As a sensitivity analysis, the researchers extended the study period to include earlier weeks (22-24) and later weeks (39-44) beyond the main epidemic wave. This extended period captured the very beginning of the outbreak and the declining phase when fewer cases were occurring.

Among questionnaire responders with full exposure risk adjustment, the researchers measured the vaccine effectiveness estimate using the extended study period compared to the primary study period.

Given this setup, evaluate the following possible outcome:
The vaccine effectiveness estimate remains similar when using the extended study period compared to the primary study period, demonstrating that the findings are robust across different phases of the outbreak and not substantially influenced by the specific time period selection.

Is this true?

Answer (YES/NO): NO